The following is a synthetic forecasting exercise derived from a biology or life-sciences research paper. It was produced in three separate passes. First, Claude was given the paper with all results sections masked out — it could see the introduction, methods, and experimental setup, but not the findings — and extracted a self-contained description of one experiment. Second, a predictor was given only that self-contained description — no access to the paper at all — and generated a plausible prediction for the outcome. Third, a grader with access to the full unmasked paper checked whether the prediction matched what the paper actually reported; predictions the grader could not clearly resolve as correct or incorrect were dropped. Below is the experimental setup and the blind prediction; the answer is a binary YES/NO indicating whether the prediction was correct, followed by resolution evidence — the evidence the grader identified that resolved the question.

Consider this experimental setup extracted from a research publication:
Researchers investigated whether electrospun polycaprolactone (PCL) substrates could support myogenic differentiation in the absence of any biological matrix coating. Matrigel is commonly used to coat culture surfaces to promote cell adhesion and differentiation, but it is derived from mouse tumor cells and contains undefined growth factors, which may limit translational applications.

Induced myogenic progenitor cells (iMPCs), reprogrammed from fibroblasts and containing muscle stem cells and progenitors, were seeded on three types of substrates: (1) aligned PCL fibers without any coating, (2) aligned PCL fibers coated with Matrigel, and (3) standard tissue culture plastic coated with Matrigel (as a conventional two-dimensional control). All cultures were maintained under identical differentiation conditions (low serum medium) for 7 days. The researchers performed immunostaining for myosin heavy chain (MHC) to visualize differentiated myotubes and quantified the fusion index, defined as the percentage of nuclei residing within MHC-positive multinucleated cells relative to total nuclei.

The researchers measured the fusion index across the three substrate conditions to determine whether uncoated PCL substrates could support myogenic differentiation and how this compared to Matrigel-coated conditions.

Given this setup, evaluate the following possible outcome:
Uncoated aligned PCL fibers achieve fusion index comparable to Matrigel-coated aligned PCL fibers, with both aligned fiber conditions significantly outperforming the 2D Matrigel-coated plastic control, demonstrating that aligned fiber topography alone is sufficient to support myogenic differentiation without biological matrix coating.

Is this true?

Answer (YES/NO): NO